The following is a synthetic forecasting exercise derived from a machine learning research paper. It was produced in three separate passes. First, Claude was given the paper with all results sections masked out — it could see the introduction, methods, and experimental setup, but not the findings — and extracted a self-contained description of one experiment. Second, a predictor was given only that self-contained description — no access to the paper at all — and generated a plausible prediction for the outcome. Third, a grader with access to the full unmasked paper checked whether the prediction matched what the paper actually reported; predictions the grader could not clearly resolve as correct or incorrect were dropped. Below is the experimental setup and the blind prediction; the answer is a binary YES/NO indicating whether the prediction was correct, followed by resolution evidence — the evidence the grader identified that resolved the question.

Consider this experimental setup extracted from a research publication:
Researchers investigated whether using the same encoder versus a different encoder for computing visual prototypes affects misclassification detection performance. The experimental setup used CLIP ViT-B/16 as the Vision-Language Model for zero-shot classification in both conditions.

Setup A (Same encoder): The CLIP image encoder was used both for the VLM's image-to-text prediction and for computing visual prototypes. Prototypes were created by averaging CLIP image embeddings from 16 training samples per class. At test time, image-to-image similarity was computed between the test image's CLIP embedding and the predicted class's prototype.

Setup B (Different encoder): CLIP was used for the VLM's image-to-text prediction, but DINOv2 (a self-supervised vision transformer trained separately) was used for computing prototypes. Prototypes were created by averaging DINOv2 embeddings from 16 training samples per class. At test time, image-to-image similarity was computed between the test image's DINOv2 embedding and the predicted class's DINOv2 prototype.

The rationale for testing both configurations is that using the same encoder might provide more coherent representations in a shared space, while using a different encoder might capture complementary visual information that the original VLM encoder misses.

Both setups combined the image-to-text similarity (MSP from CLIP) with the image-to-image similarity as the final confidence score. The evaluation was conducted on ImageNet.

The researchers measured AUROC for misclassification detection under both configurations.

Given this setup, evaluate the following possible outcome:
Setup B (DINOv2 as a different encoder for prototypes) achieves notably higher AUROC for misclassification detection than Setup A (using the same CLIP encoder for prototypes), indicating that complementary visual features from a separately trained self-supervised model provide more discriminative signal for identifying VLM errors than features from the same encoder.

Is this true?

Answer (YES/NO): YES